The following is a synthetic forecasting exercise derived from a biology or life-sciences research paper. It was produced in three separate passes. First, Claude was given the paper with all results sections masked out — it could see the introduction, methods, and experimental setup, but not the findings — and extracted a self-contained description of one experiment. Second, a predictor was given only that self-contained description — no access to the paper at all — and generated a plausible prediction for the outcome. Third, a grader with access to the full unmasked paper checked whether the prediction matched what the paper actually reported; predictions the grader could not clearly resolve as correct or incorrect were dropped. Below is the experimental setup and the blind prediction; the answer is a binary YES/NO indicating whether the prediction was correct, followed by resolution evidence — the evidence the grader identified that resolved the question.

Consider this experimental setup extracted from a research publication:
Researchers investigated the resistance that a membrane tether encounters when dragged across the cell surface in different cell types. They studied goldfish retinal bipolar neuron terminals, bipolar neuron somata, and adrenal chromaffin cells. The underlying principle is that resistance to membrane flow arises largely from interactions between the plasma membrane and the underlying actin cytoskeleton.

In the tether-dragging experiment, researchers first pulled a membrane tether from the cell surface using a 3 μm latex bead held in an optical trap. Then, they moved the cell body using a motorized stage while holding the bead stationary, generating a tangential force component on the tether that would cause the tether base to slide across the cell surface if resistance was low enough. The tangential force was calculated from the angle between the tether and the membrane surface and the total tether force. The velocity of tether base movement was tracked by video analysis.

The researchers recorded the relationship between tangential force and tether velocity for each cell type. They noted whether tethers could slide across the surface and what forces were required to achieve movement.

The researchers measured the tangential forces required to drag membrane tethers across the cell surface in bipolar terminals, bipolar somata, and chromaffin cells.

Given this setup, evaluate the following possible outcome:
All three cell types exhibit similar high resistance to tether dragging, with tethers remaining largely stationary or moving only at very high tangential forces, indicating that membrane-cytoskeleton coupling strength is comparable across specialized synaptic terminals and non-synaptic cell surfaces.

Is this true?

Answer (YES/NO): NO